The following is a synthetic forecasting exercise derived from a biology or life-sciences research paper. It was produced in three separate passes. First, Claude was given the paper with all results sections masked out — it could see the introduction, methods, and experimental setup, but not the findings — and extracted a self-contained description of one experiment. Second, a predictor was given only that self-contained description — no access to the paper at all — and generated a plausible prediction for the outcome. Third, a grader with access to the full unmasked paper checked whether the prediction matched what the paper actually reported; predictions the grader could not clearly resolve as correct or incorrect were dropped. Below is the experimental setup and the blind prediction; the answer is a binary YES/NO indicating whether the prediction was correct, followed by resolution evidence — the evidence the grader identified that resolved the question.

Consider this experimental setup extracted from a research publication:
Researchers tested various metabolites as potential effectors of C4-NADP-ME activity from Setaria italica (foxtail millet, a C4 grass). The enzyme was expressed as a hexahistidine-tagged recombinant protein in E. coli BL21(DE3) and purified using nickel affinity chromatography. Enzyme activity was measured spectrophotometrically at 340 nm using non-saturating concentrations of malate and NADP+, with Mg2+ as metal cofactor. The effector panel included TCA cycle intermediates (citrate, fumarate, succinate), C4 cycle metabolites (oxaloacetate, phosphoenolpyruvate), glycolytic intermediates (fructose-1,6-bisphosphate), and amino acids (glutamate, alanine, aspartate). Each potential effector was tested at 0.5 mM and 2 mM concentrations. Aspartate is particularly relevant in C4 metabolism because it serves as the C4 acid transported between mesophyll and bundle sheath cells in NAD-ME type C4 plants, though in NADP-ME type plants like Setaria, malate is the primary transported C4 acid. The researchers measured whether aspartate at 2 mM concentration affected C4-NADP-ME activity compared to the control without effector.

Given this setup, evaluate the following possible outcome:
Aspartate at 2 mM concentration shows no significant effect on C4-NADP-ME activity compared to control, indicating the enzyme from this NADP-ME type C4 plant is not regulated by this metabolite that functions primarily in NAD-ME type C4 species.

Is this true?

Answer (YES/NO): YES